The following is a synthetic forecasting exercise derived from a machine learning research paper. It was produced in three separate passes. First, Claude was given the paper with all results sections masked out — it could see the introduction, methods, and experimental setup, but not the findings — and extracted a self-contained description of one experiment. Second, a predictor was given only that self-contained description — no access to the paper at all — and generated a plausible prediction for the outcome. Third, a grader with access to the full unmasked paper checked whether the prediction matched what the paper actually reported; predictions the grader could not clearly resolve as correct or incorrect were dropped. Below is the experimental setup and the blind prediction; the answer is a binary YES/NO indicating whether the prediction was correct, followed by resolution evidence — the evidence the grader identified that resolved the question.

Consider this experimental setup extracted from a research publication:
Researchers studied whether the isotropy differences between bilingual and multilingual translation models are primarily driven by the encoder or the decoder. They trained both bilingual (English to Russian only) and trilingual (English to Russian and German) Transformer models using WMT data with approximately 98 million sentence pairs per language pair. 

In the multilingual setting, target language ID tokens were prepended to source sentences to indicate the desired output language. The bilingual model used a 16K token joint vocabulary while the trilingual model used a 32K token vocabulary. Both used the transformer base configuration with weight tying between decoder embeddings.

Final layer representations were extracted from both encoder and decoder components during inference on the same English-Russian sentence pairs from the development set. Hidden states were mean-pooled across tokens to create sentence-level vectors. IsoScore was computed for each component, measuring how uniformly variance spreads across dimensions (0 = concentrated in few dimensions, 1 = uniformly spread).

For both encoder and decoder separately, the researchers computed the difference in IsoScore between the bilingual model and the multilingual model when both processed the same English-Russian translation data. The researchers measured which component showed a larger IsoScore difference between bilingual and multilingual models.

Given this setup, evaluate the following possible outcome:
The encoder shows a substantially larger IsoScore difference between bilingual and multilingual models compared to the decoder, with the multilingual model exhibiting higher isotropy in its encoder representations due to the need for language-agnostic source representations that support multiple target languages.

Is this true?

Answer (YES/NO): NO